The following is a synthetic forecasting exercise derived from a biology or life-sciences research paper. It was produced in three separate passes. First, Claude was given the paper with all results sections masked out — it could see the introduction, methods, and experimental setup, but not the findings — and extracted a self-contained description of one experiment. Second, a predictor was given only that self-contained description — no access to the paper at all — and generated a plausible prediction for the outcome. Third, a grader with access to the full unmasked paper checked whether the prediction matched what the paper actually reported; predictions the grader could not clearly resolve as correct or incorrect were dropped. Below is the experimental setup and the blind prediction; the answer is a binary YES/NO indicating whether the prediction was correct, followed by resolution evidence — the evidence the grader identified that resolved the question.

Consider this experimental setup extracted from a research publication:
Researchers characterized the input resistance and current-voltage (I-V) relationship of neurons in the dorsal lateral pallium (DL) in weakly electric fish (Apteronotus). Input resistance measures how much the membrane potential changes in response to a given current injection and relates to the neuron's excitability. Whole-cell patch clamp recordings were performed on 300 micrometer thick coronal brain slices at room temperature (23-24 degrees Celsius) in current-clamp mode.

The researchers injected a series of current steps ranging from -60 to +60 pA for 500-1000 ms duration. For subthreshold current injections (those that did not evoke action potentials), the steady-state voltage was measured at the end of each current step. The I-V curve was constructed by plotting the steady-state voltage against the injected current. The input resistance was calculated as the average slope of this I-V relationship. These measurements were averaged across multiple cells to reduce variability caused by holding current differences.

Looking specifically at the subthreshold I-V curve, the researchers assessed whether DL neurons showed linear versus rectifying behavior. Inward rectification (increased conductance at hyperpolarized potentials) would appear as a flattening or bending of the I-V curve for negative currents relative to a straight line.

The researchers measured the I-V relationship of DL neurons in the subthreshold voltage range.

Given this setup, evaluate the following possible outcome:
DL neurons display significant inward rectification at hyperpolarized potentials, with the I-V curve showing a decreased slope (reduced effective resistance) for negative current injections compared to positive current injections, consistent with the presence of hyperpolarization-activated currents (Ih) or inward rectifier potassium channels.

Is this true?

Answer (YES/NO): YES